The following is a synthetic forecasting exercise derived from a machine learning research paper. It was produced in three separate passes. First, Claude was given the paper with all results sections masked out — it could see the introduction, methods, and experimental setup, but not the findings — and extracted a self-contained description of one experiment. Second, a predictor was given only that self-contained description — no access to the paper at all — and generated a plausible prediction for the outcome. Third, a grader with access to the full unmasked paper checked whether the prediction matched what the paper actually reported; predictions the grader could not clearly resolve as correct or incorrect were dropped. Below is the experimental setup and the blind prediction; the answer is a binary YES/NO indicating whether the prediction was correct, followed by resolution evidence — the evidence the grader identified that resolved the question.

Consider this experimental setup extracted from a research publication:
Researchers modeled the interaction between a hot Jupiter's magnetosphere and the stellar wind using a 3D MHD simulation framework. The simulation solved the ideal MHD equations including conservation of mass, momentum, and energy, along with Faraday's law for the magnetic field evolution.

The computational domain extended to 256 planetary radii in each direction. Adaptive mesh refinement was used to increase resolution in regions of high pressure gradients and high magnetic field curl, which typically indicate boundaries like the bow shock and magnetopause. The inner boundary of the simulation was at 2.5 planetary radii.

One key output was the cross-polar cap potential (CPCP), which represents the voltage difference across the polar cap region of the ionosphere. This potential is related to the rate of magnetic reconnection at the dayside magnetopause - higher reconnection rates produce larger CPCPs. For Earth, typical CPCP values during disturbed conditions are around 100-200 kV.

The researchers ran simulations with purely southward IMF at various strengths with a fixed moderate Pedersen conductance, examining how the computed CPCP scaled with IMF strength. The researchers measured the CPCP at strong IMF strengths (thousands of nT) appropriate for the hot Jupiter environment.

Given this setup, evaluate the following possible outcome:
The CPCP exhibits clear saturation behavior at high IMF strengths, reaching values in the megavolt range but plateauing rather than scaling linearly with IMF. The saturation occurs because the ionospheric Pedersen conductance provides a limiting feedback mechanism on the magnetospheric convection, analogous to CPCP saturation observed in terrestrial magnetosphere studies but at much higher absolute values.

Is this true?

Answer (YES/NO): NO